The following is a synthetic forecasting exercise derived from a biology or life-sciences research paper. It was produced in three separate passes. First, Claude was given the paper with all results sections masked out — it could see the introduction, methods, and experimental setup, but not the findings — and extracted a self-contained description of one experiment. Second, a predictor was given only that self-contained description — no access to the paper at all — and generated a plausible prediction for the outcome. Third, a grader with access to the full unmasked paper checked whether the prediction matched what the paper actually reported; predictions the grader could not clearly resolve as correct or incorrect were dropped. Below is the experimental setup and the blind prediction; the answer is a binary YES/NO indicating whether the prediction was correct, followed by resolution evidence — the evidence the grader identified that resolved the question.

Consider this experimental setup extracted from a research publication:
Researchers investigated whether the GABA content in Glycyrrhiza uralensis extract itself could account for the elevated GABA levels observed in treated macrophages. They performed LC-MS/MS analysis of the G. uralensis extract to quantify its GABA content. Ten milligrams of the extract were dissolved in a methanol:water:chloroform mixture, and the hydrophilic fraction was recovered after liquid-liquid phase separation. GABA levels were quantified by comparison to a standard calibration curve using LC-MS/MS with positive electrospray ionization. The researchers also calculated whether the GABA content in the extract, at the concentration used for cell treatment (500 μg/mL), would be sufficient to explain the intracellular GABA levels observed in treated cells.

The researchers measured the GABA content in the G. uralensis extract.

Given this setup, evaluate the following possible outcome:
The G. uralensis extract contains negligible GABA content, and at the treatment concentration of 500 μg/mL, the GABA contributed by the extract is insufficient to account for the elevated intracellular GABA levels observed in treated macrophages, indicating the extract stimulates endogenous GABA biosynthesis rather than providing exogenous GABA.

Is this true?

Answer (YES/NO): YES